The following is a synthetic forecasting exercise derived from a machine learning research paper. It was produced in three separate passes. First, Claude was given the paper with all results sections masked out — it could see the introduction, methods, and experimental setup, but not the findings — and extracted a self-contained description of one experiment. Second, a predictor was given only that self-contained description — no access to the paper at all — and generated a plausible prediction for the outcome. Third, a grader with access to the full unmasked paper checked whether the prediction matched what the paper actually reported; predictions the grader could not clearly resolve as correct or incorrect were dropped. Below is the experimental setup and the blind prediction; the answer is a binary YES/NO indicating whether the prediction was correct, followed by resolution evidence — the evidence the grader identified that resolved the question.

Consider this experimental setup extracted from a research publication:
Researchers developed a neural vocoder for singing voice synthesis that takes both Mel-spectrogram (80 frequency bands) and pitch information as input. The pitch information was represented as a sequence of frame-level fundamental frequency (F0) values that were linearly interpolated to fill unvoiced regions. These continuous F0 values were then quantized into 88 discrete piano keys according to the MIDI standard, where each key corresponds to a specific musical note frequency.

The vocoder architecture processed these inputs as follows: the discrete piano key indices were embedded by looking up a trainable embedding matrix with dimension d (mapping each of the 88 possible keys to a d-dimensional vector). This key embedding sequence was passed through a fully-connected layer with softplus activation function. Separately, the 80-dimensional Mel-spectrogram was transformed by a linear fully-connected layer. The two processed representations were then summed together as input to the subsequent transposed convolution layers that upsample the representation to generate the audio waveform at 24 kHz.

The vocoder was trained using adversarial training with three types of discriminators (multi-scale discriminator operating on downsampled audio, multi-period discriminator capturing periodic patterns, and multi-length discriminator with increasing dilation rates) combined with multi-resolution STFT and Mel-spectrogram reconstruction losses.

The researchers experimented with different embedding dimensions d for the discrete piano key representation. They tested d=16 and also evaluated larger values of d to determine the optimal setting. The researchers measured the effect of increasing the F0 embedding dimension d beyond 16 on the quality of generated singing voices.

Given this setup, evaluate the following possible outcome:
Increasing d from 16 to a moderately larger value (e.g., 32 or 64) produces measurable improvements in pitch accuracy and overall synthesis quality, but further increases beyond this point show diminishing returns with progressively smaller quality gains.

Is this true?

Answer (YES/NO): NO